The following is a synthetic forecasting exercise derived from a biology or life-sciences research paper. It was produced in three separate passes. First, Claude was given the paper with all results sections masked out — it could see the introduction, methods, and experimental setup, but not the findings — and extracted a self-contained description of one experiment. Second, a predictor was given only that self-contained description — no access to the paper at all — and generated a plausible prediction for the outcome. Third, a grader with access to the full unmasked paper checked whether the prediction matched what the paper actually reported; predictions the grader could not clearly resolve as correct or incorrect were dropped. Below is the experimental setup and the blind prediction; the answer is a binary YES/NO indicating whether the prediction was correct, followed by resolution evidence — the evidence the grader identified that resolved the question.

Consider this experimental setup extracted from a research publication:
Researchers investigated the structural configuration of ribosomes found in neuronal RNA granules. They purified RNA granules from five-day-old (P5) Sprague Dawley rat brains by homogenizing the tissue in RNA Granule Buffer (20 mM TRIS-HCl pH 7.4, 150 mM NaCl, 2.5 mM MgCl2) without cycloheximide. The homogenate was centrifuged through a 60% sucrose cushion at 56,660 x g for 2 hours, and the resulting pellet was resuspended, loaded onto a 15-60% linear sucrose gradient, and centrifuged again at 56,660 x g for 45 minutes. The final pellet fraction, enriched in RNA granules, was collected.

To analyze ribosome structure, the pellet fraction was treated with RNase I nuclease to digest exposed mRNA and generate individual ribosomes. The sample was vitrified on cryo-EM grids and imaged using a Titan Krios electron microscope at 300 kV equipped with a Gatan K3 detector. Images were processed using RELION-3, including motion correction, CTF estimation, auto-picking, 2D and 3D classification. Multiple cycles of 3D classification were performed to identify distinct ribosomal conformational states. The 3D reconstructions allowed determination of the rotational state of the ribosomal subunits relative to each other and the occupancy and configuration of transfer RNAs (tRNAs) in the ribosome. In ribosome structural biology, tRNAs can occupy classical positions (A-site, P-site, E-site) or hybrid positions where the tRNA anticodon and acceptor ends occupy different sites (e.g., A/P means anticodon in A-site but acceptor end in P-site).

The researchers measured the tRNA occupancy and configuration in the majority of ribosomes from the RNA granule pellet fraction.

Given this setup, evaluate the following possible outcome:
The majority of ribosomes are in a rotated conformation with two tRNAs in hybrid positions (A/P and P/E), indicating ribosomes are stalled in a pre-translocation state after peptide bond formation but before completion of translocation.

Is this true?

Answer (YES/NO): YES